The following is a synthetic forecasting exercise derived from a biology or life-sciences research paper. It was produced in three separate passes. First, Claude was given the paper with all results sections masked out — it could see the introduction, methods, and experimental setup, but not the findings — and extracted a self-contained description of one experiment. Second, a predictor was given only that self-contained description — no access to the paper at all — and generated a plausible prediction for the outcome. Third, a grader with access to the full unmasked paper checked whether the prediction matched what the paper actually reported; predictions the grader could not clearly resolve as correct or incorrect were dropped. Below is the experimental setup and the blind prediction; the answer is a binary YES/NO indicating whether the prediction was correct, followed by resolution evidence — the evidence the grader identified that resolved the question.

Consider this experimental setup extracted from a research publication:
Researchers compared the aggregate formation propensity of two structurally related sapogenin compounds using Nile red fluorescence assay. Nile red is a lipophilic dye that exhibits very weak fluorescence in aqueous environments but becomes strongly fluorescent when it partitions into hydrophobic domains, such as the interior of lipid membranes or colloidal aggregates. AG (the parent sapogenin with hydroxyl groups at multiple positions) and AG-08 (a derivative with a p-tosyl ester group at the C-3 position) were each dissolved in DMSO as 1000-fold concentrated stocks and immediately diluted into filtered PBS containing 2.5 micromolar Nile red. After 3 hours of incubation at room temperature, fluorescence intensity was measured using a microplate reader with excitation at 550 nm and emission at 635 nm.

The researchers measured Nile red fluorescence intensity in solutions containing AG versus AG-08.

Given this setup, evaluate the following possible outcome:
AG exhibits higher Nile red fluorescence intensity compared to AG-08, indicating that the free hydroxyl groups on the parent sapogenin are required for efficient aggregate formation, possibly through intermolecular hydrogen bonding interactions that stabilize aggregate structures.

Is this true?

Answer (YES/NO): NO